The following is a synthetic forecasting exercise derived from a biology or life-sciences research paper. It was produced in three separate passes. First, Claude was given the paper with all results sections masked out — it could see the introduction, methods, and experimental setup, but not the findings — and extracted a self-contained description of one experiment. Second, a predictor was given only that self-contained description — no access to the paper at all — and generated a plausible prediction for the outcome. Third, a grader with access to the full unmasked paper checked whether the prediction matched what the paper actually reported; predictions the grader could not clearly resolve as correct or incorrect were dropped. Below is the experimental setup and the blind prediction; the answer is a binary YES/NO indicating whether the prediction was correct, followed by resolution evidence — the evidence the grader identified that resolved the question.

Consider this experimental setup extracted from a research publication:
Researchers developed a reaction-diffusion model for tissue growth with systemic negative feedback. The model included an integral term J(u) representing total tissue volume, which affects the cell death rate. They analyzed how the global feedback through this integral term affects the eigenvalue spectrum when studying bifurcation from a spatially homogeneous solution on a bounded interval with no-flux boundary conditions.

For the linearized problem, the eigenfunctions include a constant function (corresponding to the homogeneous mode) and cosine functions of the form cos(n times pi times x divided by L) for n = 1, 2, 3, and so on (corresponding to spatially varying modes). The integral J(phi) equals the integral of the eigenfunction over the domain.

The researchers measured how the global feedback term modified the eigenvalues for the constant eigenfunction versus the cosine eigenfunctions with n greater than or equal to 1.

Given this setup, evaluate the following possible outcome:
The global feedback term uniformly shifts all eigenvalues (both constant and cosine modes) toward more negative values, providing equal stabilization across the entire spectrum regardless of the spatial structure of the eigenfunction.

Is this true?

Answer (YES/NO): NO